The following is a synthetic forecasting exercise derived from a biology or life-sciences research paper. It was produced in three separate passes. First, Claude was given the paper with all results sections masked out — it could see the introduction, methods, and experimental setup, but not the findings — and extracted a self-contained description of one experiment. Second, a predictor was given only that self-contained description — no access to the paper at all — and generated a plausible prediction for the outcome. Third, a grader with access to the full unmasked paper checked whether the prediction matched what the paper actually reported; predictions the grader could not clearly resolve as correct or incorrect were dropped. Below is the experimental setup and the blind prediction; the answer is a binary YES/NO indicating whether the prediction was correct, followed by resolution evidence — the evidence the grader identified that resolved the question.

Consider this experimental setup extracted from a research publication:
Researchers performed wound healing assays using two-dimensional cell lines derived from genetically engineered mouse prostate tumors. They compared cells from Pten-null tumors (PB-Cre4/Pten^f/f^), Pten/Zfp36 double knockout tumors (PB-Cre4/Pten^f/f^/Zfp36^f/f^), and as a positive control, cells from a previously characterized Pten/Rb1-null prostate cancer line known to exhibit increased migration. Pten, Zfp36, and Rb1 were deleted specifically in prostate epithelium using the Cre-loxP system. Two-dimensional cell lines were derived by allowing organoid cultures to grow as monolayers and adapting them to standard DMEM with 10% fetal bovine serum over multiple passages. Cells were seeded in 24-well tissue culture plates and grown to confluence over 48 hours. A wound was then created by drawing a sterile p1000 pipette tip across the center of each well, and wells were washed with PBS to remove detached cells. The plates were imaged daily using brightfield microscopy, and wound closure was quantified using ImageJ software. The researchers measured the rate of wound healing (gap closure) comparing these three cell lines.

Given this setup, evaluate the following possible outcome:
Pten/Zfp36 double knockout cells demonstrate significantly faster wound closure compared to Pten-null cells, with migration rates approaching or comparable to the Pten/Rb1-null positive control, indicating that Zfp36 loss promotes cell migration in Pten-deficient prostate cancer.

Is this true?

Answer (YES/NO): NO